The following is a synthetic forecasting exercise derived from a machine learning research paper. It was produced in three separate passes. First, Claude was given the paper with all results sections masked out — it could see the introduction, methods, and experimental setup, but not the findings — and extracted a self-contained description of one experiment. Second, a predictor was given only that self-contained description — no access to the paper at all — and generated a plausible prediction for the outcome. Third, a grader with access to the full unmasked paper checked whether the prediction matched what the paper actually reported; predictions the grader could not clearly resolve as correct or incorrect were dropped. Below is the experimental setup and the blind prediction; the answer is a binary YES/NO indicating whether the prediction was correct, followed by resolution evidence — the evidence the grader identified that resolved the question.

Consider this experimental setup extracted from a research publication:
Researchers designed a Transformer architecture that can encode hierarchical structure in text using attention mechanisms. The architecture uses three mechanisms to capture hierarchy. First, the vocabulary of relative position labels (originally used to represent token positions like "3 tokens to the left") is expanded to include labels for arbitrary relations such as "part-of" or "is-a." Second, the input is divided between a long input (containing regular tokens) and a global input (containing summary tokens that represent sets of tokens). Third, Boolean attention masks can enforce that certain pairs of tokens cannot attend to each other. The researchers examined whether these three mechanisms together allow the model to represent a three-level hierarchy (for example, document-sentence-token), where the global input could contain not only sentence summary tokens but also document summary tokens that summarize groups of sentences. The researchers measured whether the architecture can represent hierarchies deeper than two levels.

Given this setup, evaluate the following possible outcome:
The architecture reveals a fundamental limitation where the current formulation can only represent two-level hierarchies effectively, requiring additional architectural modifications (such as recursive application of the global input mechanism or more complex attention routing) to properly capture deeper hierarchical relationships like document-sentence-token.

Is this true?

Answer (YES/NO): NO